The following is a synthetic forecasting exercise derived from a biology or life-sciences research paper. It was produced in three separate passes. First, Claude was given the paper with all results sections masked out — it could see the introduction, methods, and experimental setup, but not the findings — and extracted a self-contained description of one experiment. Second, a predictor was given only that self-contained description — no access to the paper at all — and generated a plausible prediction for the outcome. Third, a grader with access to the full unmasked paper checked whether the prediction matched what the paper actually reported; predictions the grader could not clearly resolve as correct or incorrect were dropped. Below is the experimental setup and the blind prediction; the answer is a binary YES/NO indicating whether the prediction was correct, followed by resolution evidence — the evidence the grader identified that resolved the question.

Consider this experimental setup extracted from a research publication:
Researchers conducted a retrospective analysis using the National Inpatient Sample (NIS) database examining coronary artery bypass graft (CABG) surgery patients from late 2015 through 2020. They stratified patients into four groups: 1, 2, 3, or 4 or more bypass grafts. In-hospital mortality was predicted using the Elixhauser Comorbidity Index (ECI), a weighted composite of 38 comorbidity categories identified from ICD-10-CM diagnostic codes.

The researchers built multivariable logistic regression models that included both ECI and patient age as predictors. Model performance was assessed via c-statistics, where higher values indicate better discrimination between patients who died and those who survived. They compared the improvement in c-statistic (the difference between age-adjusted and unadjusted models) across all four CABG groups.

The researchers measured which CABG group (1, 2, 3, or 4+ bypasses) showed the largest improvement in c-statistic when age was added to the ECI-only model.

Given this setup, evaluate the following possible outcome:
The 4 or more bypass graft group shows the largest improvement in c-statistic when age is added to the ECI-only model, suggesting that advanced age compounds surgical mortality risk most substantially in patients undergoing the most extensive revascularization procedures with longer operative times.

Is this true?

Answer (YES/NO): YES